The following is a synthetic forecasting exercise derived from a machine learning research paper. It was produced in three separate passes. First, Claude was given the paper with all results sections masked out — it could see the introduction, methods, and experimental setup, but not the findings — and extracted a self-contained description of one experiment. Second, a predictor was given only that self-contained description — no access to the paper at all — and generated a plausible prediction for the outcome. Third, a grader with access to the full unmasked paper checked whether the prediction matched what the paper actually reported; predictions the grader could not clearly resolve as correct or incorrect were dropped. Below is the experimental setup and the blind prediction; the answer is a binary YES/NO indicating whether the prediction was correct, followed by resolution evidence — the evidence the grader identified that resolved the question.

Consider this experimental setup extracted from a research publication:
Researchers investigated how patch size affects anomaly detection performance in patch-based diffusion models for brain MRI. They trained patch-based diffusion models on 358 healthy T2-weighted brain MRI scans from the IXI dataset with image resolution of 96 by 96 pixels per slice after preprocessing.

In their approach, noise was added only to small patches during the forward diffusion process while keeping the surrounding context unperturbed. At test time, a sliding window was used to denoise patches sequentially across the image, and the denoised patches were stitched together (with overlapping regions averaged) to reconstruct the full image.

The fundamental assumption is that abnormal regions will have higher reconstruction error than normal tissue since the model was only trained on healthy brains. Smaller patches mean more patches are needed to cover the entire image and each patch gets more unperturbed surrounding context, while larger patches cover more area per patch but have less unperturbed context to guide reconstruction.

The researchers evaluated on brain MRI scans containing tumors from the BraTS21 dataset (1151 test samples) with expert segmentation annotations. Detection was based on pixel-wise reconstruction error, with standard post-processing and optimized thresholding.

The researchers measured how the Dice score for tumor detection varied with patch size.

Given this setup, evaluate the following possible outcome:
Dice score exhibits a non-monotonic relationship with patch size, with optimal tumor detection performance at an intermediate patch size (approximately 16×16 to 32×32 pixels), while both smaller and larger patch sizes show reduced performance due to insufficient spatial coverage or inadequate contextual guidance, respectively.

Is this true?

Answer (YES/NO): NO